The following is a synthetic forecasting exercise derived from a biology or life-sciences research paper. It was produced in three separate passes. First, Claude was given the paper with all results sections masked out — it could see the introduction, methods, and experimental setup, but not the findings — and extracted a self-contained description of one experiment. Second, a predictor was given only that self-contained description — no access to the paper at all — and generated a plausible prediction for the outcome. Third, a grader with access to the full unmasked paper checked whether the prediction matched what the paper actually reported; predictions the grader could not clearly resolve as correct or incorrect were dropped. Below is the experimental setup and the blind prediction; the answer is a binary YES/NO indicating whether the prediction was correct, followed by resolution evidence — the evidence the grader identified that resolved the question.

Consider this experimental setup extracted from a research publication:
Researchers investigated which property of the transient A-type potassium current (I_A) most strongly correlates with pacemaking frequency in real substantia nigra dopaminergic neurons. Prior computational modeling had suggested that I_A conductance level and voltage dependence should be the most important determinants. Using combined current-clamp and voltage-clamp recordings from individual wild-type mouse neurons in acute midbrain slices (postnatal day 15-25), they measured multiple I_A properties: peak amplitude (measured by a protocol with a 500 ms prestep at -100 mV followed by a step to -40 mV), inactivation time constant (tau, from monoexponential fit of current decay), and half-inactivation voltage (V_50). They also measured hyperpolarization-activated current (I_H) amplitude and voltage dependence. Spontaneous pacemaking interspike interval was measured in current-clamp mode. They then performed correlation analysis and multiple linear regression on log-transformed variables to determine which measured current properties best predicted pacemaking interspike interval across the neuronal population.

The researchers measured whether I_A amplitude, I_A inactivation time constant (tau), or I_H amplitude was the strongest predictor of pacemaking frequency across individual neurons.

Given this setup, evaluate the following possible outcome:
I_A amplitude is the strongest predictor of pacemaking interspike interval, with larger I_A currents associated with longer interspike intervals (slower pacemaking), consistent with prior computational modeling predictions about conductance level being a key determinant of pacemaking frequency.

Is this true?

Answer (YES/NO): NO